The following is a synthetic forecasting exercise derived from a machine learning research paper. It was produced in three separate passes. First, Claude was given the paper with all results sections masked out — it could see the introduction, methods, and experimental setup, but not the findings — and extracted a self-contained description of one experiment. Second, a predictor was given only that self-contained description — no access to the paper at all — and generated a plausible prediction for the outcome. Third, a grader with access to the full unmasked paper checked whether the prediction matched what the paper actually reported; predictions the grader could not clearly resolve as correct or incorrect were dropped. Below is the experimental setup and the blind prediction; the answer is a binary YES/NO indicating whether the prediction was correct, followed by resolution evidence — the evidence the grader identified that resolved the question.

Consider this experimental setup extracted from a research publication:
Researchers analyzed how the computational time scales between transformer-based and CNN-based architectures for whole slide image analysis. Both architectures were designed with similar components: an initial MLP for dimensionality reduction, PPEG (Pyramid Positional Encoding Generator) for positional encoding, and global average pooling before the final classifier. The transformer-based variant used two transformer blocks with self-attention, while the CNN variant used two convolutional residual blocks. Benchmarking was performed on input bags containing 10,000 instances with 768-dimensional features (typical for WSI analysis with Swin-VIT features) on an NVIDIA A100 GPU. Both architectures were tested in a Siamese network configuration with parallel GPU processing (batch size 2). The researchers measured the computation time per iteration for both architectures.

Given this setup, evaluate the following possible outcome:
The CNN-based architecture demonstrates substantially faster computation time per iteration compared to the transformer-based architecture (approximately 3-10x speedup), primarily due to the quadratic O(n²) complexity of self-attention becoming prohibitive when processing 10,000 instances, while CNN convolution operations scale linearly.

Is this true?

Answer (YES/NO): NO